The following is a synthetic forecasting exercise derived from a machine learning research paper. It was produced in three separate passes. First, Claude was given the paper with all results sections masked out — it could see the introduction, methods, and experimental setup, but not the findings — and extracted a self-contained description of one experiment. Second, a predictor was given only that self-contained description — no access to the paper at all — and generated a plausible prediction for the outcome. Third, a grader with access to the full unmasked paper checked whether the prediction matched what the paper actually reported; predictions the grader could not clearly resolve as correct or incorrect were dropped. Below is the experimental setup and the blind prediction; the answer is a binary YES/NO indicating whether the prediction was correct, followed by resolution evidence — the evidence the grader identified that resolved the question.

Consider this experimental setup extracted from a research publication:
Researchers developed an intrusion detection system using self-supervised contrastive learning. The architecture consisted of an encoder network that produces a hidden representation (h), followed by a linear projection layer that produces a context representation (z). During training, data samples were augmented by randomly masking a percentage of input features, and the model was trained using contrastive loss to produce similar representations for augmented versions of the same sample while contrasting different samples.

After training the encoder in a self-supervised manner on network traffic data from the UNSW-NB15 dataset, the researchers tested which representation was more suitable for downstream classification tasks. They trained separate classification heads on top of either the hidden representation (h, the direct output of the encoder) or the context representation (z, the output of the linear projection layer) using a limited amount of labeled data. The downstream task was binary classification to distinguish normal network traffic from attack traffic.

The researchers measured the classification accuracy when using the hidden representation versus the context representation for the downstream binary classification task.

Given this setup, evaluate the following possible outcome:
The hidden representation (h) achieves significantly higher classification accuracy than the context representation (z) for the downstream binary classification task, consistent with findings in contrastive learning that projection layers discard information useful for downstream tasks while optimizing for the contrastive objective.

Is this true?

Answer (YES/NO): NO